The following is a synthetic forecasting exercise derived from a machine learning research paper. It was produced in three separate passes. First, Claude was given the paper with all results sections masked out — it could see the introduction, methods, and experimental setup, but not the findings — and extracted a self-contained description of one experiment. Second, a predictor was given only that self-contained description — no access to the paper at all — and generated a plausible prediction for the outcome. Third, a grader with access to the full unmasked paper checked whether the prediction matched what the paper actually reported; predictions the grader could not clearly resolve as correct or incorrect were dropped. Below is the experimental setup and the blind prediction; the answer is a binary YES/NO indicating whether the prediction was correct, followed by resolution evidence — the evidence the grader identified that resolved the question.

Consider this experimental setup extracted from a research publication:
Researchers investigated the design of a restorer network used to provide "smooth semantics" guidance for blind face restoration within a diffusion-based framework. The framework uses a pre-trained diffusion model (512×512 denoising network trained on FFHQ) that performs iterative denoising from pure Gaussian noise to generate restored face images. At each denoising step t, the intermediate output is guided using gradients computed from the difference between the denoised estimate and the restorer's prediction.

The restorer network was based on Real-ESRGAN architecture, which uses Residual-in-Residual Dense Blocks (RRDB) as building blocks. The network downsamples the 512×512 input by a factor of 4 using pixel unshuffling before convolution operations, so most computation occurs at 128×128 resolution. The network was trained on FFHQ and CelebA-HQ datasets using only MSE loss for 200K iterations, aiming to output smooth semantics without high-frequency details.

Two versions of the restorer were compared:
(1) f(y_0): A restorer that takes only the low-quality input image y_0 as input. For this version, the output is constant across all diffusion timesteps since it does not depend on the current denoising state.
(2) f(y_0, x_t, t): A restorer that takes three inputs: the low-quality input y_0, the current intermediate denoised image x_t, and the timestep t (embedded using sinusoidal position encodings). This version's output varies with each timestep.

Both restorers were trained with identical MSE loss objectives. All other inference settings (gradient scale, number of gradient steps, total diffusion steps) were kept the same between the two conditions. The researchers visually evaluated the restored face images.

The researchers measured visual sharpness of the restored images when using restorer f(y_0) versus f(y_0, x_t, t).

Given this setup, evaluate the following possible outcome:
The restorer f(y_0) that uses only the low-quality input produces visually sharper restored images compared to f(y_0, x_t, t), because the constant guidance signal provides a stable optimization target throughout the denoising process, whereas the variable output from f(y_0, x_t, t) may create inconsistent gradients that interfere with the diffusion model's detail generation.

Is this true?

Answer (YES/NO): NO